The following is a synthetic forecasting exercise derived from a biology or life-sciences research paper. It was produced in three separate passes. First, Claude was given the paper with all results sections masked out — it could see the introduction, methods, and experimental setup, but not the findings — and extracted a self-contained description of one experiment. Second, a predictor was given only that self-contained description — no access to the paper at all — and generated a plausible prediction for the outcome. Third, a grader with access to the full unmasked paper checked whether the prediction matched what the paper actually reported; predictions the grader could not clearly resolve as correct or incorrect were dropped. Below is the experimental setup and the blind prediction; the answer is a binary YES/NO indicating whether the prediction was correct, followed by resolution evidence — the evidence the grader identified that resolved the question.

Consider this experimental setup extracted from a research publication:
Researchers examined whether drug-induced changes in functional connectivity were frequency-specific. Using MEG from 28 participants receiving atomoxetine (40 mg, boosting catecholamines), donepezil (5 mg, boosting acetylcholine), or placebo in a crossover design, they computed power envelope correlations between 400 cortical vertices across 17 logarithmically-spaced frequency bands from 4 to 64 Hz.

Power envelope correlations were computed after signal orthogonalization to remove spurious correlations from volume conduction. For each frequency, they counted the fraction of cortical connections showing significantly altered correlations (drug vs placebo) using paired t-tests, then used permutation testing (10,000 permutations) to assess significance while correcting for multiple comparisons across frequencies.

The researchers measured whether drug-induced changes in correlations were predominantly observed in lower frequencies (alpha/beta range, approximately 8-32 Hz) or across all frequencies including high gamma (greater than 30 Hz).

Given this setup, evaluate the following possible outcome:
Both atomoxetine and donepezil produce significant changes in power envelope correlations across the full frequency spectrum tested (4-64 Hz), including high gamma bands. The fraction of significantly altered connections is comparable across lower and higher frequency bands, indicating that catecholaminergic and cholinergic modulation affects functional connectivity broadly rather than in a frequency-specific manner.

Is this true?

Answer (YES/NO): NO